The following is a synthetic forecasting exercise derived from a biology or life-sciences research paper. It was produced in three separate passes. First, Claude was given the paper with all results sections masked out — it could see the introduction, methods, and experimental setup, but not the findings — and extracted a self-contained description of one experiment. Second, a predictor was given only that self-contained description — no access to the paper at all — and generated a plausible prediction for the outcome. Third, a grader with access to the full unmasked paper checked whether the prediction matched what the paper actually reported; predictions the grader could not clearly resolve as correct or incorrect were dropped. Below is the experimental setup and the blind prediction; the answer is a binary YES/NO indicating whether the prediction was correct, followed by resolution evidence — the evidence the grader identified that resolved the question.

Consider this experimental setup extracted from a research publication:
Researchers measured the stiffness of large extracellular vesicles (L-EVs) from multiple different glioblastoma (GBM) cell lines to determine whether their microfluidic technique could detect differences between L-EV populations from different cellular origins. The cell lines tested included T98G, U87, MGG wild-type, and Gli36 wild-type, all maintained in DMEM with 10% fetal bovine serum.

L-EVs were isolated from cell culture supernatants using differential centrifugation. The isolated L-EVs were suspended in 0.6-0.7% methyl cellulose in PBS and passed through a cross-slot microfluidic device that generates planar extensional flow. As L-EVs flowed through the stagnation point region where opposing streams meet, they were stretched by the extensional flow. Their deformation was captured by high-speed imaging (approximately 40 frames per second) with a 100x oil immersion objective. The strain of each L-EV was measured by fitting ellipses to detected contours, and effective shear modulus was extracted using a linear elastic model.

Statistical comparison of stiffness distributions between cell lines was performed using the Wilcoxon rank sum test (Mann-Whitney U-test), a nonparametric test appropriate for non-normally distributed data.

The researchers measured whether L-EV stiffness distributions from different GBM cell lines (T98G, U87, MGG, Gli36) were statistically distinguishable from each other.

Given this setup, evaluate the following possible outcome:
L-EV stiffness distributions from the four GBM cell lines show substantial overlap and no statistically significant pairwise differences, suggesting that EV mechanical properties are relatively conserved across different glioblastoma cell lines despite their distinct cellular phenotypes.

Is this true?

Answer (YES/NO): NO